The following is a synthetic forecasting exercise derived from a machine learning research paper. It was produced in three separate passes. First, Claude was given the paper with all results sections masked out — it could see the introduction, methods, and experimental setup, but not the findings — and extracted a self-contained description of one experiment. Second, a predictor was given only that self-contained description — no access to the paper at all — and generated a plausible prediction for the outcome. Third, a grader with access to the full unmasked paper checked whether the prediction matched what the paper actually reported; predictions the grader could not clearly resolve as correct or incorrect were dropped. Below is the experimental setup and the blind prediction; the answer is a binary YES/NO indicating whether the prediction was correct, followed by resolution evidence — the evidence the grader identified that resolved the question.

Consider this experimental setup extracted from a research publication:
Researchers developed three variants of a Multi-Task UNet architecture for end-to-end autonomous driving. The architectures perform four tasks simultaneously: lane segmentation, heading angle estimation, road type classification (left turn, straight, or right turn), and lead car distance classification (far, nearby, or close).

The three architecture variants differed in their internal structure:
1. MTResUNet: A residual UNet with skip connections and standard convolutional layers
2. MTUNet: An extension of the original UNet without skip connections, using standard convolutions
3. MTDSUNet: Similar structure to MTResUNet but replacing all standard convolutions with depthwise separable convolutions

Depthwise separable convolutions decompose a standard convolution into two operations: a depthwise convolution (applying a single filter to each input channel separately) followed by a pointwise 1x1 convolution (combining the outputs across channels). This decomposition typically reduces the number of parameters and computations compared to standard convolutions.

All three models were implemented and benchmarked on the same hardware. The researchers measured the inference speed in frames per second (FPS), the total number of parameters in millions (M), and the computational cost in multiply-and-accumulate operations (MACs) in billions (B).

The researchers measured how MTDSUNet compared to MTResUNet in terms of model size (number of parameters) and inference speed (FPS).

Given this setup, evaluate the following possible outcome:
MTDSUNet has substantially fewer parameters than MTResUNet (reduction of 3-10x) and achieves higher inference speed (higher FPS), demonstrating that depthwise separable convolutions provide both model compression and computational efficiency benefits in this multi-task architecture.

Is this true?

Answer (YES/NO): NO